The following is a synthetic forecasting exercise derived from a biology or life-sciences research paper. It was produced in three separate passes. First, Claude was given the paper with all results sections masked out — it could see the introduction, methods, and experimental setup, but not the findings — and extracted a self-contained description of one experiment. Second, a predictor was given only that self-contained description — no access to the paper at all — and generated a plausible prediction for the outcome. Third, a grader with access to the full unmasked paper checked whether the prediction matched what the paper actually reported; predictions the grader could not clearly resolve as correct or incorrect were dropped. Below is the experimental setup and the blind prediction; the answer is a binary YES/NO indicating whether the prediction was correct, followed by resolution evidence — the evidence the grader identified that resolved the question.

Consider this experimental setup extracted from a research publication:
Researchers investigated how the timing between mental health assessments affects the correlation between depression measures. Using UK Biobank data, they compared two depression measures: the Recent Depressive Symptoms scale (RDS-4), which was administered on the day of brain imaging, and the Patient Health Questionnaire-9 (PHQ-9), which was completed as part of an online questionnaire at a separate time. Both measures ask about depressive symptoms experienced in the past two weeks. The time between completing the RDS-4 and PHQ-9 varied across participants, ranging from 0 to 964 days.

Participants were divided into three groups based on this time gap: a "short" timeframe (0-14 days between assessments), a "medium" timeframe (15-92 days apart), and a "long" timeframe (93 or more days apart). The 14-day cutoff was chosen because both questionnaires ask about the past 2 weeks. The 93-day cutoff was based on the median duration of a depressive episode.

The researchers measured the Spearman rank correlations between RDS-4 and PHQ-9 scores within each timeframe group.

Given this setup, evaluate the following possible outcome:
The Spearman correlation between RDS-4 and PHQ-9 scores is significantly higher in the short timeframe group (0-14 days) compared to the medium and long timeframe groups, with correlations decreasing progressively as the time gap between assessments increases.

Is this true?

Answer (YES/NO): NO